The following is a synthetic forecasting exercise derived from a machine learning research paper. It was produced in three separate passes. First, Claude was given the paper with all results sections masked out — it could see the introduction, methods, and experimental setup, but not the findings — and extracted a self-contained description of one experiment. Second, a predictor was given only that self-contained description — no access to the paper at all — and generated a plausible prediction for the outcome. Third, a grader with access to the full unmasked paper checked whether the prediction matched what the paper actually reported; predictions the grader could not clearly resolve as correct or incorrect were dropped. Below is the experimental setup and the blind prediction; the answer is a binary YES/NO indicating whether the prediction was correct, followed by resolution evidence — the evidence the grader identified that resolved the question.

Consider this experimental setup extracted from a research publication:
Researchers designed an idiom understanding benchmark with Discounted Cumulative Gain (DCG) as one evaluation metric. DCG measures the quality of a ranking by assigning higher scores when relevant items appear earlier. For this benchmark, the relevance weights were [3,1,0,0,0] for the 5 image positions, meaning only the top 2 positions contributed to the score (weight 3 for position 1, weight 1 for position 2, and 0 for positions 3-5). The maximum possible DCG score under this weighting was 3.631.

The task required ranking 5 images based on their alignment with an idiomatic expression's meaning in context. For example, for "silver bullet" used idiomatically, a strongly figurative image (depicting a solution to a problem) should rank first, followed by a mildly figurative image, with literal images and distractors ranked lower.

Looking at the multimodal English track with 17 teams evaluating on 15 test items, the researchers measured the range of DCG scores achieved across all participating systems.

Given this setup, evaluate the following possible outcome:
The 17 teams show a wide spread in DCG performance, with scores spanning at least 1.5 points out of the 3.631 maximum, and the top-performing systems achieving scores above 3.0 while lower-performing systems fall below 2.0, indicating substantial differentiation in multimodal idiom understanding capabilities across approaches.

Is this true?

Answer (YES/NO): NO